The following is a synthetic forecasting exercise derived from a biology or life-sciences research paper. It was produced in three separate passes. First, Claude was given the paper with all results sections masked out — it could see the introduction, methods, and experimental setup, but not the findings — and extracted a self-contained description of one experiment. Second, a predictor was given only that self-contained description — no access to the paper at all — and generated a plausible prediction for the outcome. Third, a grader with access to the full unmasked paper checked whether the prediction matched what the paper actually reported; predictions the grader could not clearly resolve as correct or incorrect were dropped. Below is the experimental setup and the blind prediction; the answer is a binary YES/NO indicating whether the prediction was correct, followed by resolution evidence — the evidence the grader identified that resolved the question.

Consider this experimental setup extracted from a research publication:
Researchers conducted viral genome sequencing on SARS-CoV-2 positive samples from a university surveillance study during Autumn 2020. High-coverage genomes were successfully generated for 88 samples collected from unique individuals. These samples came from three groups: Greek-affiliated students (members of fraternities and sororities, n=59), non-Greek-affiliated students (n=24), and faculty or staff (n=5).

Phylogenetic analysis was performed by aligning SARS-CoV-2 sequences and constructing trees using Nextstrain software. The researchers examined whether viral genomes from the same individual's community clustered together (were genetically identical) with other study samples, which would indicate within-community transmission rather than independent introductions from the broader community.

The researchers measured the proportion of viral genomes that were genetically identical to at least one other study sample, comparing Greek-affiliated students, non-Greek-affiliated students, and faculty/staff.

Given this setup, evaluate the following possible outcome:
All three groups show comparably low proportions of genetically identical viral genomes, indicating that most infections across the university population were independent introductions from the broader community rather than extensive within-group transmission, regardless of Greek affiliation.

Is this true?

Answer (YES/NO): NO